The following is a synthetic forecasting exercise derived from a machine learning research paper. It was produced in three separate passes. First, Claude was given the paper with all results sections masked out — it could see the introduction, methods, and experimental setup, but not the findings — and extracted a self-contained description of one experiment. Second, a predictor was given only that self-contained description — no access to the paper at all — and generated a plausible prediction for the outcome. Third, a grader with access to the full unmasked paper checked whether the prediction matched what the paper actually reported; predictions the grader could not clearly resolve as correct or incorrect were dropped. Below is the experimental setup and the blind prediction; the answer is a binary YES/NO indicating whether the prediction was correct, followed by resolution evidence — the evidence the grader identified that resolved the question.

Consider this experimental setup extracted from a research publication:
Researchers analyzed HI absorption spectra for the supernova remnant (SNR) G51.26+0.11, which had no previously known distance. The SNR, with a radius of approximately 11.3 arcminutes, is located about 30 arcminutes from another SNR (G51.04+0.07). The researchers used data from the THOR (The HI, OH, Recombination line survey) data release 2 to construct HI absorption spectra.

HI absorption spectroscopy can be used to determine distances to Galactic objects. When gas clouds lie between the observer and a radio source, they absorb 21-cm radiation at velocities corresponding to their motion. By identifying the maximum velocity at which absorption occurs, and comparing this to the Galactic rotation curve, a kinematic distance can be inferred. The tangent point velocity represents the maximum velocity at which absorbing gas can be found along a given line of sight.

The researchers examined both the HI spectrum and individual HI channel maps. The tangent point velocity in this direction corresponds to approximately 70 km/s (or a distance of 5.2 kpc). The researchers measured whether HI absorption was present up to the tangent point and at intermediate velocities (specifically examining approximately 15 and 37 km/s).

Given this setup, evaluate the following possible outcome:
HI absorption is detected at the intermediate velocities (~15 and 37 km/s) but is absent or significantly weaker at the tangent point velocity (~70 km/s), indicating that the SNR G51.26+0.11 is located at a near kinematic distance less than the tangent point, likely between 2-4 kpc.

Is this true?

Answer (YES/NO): NO